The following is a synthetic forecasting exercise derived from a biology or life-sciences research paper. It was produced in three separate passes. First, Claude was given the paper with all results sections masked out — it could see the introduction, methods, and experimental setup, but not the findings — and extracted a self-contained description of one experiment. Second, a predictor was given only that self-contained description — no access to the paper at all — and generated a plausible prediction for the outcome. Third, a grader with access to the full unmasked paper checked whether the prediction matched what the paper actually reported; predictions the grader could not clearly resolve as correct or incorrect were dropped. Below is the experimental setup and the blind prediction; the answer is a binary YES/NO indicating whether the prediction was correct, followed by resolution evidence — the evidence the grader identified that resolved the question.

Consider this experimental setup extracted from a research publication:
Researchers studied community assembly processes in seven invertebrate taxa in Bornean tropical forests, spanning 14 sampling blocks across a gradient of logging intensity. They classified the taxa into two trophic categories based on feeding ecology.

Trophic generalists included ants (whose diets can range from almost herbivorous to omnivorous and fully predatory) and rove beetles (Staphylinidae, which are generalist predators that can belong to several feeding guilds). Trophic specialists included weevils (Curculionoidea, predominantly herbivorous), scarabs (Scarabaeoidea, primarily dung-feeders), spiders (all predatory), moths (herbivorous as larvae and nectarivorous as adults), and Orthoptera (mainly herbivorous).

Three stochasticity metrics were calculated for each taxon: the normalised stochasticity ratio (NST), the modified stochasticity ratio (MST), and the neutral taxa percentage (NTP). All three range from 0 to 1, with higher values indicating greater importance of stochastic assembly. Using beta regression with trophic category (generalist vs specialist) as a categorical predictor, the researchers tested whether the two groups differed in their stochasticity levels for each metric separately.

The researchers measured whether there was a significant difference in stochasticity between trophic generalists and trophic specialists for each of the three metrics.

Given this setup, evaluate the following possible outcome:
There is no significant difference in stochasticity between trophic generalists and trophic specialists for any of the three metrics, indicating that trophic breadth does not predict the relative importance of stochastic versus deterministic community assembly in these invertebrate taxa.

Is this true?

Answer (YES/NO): NO